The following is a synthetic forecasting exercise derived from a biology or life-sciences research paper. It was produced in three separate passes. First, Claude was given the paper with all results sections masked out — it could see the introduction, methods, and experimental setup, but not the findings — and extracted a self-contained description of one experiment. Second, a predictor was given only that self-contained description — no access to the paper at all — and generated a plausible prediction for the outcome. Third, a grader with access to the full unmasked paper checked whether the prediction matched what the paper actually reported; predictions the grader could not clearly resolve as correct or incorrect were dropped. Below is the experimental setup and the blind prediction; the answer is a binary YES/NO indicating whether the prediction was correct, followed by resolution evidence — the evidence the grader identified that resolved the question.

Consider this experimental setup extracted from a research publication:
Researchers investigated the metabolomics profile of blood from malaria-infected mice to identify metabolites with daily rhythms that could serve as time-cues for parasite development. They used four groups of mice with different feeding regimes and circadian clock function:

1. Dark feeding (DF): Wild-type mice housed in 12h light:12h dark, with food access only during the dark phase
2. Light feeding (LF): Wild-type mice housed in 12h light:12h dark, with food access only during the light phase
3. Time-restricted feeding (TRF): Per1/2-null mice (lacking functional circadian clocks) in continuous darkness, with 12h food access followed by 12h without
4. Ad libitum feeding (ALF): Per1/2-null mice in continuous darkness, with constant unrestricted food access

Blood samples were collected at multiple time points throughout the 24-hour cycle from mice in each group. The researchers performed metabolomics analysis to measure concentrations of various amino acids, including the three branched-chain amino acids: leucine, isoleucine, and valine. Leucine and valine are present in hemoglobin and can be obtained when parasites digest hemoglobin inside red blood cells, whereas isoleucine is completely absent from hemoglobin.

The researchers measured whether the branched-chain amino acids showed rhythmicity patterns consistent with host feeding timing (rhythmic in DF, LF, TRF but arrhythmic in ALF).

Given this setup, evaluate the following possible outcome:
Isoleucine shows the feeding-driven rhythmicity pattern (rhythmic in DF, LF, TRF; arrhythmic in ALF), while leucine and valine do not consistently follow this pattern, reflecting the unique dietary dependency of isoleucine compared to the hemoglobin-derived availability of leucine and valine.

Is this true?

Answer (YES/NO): NO